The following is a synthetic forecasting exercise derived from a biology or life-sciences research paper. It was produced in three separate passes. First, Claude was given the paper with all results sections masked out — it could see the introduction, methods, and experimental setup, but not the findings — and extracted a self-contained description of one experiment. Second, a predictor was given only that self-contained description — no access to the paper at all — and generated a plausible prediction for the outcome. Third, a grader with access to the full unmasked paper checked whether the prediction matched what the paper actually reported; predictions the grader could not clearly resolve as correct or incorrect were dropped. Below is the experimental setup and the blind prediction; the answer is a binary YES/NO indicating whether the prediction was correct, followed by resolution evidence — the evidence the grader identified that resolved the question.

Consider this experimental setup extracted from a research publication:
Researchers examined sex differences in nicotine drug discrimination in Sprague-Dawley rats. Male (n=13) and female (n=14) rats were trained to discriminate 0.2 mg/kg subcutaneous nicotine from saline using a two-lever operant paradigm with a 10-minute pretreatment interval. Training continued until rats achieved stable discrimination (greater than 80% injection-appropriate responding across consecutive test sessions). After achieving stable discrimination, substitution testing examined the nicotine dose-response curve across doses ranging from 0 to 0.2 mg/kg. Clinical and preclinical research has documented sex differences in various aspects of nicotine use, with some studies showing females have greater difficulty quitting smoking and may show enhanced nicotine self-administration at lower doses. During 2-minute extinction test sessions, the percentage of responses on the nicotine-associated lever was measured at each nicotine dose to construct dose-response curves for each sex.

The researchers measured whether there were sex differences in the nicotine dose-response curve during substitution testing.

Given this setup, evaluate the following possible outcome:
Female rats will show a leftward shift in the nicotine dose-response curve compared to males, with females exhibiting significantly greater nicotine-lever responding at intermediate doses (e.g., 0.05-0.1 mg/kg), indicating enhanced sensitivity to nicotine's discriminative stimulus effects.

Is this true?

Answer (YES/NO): NO